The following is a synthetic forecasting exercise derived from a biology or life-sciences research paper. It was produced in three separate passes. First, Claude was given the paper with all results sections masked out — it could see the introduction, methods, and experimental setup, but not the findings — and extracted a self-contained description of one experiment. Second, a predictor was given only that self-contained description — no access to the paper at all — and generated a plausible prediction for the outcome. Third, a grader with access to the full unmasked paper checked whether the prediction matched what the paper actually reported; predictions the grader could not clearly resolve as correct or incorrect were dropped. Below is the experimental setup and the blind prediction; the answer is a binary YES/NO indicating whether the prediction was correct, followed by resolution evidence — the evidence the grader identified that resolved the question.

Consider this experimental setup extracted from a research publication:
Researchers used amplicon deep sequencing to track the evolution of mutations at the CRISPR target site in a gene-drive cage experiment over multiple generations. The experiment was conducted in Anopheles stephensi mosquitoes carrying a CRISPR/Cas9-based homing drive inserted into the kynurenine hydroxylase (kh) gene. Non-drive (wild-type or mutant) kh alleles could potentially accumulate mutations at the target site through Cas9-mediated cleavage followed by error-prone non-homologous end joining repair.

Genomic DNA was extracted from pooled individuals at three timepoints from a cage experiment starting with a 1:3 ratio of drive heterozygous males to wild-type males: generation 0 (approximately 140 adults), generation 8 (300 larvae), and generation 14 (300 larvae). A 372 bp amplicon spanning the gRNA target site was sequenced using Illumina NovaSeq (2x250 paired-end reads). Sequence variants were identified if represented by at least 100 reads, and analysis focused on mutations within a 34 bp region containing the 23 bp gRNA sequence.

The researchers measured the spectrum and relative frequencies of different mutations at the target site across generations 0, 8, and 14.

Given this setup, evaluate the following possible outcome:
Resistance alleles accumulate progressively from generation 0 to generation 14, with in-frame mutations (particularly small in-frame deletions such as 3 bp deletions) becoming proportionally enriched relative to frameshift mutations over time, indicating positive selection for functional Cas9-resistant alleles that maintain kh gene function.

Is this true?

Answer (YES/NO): NO